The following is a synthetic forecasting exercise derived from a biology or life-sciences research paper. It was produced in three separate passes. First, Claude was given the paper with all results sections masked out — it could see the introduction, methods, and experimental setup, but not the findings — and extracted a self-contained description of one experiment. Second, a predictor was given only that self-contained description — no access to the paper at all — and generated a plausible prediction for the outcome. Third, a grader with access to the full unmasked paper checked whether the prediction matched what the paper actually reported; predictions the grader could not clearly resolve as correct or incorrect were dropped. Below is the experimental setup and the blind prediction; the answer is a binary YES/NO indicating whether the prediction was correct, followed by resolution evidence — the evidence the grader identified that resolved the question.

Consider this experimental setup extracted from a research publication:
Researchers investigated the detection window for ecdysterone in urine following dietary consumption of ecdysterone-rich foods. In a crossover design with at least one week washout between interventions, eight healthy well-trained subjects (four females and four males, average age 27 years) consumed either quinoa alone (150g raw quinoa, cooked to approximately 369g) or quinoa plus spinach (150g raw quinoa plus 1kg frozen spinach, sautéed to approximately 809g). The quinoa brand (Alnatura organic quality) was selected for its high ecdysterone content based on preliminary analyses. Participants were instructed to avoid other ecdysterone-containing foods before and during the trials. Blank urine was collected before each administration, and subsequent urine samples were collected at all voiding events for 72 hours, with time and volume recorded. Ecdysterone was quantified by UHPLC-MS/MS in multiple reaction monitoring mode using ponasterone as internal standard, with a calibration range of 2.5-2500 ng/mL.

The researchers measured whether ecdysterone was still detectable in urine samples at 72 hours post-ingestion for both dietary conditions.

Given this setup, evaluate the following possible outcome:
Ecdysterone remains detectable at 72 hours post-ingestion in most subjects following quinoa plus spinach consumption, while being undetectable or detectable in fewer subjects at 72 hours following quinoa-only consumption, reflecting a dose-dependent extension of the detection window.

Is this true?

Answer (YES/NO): NO